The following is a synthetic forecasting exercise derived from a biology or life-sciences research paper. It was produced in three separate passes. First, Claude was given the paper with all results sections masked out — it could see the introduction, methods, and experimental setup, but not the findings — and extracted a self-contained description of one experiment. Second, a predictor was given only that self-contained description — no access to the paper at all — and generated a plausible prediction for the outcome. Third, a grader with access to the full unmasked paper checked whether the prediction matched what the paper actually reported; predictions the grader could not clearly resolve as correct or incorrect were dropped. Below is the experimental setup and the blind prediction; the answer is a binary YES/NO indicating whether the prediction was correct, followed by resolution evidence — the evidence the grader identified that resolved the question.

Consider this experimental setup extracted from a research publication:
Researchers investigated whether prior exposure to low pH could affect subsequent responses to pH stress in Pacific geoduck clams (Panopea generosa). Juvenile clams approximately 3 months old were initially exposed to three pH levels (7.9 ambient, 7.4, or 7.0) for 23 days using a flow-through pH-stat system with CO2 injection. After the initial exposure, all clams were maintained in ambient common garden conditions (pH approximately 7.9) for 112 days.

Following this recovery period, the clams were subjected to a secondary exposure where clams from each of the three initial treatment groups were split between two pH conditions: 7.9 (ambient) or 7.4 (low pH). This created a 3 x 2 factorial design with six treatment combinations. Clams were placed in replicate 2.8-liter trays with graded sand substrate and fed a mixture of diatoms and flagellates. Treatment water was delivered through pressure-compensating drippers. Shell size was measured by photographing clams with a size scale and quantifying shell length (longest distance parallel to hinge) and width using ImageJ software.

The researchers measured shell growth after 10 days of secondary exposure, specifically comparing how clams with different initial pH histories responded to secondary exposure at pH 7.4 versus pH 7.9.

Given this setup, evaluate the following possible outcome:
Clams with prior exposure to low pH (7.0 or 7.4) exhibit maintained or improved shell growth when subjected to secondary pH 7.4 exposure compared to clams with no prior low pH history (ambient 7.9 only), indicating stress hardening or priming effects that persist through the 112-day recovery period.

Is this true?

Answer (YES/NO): YES